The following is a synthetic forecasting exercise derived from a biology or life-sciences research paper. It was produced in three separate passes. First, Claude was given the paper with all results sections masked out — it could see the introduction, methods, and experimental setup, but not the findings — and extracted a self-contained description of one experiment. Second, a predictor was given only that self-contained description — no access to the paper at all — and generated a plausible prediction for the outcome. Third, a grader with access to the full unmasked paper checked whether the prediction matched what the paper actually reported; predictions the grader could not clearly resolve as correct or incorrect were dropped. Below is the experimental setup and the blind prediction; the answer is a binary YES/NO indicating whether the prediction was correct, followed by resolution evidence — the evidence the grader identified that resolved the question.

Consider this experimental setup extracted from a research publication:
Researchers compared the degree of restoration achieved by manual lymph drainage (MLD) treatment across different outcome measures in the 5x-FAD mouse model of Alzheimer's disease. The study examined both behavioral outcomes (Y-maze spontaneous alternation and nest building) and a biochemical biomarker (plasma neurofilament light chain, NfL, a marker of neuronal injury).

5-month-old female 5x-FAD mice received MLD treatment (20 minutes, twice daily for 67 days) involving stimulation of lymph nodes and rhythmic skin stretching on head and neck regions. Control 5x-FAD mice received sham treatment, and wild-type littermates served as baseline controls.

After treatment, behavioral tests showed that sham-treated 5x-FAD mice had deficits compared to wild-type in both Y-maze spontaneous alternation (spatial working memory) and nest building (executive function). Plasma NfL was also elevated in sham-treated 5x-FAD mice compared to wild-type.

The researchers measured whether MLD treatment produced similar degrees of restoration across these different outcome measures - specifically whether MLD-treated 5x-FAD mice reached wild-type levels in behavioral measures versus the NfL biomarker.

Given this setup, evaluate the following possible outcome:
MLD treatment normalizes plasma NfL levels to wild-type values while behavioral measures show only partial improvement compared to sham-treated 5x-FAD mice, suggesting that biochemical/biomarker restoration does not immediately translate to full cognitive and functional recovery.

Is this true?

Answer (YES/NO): NO